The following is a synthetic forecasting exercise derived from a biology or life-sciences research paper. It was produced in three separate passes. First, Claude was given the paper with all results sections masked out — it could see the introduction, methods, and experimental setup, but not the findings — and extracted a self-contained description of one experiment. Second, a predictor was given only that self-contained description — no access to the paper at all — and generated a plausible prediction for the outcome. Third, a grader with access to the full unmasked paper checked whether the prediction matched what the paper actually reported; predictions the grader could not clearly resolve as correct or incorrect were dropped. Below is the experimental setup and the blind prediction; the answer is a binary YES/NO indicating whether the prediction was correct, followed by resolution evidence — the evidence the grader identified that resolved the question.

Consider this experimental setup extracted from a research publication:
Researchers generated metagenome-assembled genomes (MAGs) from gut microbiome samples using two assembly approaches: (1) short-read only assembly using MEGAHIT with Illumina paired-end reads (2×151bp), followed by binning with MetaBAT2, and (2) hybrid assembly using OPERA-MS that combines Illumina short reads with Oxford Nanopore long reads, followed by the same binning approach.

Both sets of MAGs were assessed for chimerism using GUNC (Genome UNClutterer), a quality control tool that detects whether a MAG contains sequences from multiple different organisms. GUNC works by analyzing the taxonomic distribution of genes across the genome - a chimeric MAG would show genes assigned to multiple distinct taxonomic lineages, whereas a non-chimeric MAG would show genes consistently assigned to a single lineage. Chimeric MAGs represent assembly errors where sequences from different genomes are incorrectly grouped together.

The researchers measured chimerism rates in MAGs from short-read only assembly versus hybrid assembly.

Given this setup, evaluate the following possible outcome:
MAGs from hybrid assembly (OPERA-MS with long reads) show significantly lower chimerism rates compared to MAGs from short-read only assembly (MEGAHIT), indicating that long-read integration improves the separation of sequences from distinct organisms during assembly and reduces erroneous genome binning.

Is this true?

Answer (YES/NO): YES